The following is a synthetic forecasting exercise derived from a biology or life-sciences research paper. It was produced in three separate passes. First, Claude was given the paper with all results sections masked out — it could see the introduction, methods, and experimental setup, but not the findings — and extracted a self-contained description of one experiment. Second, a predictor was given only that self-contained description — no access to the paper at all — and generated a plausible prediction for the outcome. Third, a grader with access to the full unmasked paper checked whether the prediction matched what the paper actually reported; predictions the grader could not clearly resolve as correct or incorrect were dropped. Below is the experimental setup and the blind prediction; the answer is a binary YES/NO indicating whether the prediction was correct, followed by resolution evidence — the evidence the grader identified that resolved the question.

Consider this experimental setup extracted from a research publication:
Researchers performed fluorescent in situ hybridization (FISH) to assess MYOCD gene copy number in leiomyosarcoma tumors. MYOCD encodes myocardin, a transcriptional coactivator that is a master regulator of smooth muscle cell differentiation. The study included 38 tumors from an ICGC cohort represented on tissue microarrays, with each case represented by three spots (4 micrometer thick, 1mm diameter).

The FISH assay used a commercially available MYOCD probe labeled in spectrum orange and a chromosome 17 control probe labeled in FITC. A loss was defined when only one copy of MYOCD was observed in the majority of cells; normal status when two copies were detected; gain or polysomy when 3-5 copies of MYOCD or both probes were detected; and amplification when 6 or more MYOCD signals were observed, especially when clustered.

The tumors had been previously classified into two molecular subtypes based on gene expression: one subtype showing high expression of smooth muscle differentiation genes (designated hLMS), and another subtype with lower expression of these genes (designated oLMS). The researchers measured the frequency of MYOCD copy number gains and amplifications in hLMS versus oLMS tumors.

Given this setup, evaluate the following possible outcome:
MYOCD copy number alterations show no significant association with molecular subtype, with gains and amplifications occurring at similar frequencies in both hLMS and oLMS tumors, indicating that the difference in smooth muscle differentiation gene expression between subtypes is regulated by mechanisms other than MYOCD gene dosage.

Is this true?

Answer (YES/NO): NO